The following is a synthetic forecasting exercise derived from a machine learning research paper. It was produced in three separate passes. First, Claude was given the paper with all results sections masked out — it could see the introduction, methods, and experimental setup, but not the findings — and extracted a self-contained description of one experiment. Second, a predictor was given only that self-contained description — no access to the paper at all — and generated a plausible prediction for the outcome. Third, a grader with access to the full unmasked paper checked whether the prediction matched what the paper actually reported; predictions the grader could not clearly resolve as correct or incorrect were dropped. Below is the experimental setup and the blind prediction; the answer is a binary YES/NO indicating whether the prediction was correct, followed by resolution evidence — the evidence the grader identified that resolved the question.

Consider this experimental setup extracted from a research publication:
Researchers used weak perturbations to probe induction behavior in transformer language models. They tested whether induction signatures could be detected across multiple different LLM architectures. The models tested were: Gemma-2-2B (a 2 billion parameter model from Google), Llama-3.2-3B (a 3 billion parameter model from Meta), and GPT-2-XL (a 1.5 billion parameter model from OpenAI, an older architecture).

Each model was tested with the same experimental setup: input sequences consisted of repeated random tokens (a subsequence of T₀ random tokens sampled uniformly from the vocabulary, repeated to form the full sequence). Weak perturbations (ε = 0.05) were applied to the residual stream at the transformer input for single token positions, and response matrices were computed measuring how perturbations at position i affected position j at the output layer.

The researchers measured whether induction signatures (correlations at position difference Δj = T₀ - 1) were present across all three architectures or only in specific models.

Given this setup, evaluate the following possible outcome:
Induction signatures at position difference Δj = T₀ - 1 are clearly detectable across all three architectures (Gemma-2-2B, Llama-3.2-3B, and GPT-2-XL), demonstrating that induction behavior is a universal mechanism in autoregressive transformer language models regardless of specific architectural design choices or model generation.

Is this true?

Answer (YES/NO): YES